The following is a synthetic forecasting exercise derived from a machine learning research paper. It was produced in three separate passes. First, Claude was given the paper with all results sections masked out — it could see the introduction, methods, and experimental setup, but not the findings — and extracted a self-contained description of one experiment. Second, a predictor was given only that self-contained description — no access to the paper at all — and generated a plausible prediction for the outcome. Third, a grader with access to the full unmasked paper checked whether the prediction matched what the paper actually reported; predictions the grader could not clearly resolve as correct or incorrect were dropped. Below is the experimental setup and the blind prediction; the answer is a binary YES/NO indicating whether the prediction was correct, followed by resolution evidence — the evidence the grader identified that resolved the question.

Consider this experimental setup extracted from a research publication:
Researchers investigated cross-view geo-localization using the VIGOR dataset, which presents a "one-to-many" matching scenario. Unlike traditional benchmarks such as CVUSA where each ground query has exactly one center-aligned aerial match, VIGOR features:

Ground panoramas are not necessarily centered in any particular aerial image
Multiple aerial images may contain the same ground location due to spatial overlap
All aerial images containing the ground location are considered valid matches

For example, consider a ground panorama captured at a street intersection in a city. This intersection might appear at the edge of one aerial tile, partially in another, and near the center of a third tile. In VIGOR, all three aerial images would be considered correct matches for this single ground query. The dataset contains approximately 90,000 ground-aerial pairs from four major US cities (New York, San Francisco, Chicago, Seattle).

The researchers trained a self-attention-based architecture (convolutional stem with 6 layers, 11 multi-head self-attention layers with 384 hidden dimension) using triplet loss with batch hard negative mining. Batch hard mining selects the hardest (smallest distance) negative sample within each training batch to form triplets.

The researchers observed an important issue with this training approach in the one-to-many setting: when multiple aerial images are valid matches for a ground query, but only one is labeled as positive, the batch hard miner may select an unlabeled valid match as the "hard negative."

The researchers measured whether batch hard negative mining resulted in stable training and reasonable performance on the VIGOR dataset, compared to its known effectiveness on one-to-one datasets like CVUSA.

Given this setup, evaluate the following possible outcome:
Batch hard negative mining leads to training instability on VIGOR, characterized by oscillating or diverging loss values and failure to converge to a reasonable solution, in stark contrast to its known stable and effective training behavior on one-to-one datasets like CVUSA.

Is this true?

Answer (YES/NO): YES